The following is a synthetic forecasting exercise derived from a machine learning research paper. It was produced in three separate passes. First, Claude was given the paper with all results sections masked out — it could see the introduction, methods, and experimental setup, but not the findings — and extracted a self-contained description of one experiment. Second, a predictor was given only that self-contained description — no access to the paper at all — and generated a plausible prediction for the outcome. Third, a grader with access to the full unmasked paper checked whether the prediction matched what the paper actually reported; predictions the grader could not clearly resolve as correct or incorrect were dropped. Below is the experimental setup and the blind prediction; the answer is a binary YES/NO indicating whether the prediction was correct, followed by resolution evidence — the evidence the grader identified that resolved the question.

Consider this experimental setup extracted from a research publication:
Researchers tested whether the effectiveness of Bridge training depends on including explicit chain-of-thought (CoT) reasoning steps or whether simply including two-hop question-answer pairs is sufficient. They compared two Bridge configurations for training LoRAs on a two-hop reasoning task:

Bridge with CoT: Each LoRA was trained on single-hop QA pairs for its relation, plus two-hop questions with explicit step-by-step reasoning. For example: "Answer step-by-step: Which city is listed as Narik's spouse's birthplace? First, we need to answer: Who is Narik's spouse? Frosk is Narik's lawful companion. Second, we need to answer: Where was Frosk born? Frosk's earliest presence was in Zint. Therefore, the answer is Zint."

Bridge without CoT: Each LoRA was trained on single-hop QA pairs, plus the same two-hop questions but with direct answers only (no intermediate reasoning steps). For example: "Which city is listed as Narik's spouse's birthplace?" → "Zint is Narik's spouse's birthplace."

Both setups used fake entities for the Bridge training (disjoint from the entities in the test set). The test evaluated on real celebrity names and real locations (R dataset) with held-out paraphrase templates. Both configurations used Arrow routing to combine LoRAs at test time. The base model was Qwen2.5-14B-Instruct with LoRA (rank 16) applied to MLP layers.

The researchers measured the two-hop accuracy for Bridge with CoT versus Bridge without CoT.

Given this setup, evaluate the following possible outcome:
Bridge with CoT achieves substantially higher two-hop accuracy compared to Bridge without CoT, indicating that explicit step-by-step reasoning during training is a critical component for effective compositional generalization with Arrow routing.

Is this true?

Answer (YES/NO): YES